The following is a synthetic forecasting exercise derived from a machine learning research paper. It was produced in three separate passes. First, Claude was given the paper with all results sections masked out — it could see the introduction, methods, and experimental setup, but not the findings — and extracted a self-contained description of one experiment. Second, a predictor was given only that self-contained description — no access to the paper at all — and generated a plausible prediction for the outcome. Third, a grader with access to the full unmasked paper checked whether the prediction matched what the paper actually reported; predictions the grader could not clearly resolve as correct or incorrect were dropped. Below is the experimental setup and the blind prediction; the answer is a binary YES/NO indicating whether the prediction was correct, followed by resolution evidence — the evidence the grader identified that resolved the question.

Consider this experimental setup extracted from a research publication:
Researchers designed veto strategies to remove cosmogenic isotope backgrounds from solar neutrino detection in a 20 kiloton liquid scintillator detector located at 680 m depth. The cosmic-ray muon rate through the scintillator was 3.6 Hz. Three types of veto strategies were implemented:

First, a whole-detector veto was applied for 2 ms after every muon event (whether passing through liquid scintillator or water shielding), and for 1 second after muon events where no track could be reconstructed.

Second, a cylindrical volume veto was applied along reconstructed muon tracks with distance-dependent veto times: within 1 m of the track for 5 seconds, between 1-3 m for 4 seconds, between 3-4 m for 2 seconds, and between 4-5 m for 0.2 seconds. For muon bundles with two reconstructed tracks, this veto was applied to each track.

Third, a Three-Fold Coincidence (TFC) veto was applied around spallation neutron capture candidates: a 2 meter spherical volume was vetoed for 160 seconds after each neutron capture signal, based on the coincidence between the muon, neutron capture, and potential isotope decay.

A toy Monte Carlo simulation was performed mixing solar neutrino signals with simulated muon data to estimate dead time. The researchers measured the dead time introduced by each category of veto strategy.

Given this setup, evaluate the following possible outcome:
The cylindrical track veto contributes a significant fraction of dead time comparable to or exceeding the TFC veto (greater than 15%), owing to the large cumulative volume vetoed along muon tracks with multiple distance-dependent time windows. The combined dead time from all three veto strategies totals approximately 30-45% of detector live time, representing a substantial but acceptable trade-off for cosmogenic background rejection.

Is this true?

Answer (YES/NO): NO